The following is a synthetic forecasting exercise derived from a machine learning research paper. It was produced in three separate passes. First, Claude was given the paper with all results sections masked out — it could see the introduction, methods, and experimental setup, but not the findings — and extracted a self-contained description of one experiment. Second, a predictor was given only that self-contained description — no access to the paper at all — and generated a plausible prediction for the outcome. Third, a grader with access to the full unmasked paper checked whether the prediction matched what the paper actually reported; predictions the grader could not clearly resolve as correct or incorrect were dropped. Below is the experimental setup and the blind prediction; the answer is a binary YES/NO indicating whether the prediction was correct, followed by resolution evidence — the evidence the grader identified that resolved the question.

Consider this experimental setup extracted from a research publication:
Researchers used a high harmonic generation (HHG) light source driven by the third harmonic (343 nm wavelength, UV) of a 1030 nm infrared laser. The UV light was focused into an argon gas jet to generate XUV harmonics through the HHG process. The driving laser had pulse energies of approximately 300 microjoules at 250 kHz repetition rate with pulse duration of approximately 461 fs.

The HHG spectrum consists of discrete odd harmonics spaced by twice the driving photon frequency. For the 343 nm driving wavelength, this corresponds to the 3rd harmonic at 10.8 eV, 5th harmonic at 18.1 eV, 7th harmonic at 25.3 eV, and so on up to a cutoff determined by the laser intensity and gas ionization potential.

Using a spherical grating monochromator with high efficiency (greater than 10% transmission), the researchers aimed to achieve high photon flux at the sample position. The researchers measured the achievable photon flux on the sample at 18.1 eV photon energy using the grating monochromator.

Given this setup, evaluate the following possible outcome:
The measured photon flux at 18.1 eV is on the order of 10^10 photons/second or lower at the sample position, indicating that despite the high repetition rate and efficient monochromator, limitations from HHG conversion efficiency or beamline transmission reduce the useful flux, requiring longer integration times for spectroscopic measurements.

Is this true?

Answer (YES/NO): NO